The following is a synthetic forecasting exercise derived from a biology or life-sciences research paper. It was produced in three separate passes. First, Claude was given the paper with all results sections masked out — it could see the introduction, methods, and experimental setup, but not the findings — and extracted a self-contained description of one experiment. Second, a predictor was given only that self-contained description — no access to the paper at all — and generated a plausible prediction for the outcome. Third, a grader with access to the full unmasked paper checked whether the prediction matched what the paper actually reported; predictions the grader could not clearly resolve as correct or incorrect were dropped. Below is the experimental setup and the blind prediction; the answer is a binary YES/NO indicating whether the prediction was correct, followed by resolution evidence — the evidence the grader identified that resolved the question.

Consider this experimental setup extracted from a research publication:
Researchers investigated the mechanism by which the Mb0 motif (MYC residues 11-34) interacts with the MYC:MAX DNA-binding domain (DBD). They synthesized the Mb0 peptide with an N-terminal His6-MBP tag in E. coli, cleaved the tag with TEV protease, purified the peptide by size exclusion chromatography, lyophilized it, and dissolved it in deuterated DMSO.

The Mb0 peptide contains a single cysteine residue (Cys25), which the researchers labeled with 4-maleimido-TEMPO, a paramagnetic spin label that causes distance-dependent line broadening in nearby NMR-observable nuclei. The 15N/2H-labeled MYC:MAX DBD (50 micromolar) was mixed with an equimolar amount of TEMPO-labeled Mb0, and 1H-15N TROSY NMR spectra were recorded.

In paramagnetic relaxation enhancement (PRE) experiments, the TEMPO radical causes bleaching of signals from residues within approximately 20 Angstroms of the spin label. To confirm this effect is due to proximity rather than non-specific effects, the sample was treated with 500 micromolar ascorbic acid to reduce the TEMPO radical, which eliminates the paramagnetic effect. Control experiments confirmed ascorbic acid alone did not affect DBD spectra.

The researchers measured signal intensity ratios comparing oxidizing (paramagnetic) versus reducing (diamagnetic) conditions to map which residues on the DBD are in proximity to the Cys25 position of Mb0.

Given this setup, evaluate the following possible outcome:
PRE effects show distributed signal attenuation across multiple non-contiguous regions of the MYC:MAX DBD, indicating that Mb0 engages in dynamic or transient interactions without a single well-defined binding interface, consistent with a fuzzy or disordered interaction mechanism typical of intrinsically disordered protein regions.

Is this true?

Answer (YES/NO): NO